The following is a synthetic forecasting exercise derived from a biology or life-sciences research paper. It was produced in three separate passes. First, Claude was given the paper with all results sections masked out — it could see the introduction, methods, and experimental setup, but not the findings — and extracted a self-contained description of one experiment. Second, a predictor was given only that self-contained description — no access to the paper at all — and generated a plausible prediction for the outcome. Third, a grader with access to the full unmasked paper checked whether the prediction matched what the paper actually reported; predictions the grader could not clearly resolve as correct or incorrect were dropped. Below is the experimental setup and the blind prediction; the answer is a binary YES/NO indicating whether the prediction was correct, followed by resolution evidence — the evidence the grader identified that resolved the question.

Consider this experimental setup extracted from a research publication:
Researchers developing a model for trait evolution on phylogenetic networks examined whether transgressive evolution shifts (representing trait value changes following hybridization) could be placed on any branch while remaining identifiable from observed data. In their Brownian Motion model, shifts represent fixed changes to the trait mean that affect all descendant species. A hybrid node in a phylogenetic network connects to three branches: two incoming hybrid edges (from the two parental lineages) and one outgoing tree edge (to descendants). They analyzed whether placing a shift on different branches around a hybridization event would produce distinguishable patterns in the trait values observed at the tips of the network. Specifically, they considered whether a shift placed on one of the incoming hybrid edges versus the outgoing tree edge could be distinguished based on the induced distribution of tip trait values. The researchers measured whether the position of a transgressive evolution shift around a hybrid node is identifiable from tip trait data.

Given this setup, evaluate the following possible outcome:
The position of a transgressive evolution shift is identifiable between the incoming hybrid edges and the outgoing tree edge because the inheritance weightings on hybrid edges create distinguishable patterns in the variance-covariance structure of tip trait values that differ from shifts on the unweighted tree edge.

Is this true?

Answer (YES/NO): NO